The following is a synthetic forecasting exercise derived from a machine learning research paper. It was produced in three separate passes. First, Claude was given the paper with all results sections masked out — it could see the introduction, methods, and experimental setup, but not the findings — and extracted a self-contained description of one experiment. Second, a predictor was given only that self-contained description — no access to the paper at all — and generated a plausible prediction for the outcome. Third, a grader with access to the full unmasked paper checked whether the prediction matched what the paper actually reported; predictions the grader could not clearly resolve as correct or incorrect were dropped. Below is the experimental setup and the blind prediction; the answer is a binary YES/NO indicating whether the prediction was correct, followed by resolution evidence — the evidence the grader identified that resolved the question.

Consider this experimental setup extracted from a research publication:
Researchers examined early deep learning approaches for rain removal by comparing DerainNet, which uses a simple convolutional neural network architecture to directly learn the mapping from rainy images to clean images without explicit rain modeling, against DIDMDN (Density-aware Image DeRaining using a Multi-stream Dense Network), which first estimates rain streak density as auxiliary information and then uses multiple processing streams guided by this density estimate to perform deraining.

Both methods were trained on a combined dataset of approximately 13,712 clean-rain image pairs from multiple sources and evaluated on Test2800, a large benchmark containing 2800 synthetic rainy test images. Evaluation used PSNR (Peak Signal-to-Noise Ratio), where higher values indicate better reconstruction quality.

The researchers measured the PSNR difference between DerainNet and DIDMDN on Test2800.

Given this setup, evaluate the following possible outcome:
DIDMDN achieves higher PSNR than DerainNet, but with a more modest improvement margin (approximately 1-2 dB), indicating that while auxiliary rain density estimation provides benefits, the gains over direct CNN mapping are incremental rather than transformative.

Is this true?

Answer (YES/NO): NO